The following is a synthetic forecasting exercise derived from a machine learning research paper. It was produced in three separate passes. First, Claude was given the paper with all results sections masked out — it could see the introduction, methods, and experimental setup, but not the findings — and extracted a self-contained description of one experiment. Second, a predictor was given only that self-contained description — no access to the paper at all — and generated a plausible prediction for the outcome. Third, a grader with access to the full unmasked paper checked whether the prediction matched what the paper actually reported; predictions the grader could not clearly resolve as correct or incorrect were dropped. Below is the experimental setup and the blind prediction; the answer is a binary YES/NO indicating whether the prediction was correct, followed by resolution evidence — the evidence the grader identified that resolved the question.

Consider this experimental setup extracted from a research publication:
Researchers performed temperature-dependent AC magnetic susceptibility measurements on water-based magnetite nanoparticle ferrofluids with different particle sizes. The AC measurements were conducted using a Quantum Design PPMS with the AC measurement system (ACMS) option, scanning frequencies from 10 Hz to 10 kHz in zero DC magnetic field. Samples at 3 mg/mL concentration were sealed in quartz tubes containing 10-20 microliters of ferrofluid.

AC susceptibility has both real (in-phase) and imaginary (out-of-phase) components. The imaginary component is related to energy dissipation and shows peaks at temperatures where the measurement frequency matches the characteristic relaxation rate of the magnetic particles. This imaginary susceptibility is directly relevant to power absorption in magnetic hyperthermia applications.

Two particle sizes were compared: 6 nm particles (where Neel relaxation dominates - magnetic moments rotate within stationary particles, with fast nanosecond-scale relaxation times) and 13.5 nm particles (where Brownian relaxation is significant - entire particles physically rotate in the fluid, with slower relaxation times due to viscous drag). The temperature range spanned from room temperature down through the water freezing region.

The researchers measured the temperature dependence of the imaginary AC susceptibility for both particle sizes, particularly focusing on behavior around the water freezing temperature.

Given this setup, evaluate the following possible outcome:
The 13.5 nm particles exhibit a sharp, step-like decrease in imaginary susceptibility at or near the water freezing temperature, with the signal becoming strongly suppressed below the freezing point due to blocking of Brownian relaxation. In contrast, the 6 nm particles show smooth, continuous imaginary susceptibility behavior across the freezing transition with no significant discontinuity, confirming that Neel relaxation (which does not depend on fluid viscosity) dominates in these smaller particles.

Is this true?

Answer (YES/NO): YES